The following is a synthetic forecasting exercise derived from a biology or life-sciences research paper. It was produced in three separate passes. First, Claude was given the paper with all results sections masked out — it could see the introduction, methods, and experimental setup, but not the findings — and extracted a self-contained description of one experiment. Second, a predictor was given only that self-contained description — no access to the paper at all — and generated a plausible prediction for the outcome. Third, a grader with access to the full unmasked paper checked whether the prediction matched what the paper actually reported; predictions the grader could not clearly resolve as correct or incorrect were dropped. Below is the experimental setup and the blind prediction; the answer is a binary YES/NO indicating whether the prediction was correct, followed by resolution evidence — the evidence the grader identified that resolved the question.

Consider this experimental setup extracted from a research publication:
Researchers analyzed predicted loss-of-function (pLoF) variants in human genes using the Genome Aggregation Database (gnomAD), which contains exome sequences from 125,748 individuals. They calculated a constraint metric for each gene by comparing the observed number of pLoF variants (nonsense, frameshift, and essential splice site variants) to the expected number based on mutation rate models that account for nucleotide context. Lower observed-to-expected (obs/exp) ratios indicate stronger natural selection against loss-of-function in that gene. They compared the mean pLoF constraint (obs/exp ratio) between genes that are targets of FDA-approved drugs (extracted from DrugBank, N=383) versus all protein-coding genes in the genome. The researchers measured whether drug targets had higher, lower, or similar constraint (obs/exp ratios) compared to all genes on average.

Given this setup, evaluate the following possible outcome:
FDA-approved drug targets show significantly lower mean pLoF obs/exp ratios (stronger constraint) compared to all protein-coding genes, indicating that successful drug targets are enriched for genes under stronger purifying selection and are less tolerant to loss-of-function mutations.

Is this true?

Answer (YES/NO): YES